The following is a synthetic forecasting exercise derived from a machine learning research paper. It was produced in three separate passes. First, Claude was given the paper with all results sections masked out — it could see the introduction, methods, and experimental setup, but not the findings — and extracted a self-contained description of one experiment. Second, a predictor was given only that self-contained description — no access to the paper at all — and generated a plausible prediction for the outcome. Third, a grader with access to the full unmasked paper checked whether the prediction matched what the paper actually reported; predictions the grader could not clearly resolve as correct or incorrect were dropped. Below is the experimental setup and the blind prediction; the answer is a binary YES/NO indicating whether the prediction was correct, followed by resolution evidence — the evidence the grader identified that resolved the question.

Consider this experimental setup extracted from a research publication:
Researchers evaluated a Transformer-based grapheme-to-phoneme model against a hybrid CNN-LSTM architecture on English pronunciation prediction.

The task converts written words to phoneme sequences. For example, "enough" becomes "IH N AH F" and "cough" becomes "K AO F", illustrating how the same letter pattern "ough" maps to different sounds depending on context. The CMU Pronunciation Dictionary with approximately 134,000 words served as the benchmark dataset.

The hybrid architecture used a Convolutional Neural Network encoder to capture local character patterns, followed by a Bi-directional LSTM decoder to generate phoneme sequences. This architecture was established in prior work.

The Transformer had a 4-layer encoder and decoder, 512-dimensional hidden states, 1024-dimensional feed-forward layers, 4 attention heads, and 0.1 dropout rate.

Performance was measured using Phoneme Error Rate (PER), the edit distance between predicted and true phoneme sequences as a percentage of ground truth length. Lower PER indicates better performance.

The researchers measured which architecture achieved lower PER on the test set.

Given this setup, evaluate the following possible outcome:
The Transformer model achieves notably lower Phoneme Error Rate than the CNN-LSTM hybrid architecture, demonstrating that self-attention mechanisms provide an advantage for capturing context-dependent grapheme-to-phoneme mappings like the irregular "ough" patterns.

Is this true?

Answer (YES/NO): NO